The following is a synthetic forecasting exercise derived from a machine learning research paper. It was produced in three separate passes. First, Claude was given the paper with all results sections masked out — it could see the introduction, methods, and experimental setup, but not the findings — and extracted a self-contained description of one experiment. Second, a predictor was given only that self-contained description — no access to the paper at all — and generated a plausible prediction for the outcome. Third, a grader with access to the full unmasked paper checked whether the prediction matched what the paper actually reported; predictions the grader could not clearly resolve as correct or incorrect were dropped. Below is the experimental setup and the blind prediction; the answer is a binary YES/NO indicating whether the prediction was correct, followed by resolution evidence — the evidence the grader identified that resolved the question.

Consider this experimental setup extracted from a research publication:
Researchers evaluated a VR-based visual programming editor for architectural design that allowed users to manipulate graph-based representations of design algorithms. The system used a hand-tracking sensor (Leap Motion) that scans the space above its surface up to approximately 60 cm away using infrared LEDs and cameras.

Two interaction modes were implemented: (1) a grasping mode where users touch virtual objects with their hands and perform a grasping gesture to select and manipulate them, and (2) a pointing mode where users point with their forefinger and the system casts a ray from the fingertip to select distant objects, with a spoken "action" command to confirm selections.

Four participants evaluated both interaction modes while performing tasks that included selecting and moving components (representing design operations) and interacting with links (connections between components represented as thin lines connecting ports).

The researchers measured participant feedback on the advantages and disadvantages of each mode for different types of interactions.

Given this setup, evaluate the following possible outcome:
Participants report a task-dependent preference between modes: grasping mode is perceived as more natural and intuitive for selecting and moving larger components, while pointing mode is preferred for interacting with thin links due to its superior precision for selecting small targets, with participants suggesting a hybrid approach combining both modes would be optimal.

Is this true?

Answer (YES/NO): NO